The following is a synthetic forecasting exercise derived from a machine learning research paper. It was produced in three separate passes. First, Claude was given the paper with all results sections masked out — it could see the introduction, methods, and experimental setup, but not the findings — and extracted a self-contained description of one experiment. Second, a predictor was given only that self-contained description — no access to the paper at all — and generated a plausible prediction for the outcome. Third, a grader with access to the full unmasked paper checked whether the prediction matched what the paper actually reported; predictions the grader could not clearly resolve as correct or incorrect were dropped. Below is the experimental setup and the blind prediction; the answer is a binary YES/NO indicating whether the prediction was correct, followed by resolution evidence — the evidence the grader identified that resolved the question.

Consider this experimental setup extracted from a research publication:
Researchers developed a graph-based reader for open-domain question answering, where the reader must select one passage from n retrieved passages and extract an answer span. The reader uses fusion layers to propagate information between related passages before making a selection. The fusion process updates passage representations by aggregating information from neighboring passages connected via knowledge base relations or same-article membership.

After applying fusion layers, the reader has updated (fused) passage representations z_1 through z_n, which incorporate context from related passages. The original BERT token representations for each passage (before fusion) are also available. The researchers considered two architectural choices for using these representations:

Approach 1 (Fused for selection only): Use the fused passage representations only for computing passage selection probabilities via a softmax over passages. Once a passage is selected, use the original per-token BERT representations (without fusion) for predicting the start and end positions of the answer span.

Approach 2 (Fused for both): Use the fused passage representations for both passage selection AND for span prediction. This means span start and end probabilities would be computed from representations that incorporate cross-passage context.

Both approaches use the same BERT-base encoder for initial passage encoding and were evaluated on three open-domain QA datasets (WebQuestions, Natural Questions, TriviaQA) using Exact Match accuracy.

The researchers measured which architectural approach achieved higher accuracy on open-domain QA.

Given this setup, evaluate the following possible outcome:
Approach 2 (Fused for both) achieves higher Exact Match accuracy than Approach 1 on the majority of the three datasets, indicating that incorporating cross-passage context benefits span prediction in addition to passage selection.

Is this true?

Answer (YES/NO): NO